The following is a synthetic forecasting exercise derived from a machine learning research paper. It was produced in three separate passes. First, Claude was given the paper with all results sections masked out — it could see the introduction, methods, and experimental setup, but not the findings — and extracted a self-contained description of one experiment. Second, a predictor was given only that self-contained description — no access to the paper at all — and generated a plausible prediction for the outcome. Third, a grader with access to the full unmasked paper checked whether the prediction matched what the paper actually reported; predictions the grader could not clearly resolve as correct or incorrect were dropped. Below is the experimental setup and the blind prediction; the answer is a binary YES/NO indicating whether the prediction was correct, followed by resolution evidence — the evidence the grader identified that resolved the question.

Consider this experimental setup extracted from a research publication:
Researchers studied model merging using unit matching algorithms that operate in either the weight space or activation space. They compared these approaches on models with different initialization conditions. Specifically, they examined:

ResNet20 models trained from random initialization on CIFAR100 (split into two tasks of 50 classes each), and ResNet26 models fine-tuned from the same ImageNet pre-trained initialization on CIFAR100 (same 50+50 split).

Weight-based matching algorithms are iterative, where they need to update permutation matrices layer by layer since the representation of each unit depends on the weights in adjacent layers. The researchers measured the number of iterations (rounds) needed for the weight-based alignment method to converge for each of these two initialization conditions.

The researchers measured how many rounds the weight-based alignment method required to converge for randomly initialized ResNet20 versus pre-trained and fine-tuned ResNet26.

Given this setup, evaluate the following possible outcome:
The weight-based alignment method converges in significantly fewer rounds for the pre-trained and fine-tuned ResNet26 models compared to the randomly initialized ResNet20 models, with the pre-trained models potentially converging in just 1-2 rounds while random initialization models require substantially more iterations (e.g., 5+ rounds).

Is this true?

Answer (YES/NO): NO